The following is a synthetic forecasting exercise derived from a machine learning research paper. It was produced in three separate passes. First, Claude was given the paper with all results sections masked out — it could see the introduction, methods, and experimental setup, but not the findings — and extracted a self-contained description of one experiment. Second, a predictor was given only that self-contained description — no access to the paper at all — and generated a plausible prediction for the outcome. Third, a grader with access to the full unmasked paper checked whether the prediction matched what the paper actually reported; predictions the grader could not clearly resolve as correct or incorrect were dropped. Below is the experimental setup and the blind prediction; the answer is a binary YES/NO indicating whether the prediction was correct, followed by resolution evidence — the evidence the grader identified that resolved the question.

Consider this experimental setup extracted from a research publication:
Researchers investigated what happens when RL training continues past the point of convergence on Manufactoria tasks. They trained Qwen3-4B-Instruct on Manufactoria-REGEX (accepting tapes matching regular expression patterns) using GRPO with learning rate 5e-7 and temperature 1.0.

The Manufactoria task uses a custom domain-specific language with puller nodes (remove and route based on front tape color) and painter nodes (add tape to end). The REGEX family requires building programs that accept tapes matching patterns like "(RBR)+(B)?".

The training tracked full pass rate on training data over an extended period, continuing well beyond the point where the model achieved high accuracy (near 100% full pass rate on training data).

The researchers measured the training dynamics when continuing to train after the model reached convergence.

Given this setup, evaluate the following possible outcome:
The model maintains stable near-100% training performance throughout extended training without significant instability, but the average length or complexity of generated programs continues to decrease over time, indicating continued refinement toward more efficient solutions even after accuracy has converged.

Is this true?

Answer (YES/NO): NO